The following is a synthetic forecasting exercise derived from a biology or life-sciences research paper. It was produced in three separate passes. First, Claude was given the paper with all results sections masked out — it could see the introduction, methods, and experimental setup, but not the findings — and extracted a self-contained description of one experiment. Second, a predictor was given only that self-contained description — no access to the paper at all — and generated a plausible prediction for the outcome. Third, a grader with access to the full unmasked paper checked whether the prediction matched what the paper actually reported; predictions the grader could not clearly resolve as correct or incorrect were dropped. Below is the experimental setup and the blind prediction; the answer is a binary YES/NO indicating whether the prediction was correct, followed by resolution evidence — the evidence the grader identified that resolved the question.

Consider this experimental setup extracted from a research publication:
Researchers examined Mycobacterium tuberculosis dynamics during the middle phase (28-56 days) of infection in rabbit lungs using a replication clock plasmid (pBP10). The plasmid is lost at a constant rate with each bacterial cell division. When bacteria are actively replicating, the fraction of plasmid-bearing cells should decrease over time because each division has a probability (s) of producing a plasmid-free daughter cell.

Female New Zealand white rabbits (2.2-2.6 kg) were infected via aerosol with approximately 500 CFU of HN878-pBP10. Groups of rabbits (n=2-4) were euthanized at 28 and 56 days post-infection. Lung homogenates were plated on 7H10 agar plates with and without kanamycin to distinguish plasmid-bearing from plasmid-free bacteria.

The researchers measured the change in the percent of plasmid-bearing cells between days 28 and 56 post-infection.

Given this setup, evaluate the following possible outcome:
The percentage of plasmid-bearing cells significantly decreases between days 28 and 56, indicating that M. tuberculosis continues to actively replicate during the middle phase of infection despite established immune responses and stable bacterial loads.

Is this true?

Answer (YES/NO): NO